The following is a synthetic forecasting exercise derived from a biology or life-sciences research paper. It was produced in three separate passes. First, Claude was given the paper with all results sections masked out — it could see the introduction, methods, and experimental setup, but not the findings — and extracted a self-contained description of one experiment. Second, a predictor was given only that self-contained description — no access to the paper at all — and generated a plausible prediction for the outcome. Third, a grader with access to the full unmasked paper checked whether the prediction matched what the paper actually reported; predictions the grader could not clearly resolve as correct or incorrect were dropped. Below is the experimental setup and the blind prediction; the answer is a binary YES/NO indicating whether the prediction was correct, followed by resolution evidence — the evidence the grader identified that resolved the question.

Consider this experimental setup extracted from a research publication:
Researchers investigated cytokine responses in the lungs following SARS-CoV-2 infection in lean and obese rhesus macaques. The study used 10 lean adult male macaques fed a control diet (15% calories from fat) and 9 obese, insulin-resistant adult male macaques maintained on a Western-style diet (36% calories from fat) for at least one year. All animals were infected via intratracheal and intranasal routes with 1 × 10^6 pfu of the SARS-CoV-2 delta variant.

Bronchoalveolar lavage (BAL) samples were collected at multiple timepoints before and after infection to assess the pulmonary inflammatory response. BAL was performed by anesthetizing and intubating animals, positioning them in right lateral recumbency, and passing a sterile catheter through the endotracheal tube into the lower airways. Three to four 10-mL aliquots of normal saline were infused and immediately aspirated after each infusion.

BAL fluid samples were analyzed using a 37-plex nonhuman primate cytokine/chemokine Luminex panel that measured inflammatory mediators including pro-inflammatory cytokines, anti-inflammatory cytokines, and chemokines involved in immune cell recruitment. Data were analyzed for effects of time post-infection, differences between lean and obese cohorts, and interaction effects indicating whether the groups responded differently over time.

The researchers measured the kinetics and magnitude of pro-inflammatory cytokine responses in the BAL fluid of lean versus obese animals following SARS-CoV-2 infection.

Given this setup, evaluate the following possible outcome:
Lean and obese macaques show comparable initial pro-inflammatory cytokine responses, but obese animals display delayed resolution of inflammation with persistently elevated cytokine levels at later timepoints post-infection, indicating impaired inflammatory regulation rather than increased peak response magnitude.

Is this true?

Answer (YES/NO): NO